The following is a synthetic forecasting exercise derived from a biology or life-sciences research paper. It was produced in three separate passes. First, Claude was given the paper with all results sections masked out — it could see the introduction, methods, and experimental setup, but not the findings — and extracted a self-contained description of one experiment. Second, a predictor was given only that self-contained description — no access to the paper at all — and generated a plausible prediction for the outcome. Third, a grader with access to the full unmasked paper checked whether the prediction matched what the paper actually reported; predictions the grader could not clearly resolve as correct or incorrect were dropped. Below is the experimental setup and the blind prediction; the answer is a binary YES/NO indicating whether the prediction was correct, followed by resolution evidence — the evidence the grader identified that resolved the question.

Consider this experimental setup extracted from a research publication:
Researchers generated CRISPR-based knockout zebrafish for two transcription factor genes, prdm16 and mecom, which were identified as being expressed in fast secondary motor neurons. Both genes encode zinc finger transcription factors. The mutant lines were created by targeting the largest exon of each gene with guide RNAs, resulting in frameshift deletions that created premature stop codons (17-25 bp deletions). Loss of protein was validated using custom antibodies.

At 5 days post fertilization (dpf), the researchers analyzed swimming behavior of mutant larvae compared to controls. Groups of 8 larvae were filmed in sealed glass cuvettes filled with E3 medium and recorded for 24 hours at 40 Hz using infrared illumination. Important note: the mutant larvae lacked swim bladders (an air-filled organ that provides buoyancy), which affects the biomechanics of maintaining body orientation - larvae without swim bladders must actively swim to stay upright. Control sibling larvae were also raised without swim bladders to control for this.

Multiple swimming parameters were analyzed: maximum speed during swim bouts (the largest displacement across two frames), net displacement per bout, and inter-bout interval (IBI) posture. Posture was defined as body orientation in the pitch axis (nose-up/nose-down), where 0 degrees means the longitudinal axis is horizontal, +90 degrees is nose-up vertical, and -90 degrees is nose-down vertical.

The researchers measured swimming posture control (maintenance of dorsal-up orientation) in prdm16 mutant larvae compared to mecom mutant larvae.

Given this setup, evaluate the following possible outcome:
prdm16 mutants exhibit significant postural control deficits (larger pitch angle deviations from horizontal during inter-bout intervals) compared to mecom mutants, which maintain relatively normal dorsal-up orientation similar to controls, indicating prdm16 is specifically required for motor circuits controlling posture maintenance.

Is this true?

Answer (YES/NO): NO